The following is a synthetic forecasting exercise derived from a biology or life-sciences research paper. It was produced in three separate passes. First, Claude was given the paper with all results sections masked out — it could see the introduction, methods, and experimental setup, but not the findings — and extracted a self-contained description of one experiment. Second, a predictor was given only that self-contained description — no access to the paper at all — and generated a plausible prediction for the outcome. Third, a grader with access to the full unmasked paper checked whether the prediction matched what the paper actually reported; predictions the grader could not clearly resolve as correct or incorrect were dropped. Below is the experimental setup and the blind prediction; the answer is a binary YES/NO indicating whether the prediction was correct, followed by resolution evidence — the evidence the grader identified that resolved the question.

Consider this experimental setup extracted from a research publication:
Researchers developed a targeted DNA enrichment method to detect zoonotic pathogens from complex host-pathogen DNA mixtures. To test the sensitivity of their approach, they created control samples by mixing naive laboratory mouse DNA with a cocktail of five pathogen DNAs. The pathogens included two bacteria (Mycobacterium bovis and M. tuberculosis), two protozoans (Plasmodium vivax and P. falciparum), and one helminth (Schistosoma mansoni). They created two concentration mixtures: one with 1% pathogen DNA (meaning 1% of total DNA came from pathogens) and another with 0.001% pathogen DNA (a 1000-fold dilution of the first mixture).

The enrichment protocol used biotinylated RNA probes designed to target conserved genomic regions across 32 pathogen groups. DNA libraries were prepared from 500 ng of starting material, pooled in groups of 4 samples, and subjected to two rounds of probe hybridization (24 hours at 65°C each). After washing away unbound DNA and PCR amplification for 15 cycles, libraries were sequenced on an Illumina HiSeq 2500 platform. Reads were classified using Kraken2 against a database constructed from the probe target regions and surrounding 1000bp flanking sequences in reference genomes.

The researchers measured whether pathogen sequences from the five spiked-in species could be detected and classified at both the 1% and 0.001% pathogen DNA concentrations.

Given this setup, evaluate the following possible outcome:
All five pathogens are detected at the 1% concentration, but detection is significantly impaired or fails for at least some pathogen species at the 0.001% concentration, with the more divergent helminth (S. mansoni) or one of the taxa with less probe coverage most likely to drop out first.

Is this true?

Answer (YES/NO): YES